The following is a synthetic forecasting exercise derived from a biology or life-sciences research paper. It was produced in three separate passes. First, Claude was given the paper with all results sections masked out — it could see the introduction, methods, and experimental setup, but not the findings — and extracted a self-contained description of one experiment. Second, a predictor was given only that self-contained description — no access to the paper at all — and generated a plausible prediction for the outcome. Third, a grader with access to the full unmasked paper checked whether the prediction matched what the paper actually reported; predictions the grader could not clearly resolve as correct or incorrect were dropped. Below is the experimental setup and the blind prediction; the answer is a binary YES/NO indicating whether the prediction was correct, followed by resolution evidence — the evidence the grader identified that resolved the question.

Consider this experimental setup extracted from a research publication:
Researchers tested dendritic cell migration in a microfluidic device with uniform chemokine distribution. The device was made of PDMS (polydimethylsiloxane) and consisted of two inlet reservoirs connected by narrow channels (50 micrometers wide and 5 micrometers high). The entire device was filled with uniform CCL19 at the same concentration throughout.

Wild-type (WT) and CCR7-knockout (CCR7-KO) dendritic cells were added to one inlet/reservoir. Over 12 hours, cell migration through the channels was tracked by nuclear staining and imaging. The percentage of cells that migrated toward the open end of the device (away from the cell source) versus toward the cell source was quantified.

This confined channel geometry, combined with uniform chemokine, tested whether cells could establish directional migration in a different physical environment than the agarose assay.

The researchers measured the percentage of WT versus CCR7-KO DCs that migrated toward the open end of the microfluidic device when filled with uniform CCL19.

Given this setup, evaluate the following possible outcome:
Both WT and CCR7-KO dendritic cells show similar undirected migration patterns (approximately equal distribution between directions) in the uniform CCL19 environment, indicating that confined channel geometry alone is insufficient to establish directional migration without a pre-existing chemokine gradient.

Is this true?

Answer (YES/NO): NO